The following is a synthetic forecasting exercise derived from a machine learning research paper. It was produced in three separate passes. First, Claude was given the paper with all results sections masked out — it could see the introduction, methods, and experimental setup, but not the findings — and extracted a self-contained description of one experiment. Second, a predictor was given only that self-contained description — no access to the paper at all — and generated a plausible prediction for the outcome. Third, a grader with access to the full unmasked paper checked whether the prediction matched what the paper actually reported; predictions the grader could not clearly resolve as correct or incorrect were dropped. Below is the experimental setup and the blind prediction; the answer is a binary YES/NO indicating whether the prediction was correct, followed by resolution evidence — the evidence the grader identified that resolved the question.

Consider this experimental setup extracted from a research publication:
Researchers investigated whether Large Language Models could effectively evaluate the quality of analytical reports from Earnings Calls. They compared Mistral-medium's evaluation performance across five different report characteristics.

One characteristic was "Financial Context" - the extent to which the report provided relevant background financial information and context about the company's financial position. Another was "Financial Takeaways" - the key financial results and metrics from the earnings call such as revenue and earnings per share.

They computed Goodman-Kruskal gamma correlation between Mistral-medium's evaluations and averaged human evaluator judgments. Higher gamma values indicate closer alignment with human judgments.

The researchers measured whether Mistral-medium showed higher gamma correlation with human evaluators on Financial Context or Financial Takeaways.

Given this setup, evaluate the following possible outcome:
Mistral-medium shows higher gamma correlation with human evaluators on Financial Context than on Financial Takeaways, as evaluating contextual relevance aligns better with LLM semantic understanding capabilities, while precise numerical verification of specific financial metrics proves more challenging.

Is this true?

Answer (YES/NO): YES